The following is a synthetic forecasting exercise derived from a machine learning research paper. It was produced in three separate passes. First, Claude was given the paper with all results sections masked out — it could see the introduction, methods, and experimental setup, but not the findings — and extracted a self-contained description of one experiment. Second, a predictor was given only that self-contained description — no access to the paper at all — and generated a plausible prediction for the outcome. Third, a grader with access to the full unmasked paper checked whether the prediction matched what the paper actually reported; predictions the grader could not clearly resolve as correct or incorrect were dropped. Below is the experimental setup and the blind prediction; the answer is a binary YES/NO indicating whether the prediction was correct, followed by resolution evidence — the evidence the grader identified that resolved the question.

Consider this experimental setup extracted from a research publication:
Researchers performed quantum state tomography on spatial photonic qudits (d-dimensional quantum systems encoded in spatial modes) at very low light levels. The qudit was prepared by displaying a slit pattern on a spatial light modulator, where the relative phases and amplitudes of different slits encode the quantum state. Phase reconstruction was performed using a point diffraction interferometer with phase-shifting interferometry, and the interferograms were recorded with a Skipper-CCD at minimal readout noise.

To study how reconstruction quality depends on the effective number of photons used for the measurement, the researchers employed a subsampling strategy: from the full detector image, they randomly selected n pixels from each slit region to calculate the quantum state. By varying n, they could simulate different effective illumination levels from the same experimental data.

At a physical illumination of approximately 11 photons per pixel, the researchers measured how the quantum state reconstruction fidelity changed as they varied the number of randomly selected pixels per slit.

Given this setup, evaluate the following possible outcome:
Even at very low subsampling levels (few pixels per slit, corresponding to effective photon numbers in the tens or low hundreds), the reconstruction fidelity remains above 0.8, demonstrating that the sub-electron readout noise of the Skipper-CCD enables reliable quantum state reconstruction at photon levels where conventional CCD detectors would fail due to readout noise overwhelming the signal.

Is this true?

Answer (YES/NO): NO